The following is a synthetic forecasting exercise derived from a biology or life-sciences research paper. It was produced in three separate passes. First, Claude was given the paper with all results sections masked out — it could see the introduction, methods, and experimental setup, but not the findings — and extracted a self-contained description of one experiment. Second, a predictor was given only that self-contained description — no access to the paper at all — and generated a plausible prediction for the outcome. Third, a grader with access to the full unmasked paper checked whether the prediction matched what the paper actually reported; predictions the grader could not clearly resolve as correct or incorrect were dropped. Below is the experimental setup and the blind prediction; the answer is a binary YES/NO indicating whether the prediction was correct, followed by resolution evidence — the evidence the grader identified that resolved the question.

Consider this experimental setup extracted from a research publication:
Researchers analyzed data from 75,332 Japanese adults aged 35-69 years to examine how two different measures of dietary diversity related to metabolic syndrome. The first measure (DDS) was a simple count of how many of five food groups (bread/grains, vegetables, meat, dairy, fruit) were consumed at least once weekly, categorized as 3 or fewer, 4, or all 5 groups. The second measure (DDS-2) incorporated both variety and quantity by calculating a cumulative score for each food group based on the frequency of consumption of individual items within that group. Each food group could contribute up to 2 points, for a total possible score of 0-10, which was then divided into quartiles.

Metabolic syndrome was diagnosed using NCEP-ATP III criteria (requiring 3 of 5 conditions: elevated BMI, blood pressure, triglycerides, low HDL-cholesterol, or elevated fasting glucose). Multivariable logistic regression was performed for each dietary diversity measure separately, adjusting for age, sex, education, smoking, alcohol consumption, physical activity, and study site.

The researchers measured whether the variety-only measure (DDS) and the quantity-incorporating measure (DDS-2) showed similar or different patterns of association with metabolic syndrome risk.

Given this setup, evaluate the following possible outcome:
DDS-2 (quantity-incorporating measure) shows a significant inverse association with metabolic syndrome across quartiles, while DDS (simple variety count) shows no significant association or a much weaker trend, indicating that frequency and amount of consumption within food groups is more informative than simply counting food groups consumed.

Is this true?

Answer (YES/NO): NO